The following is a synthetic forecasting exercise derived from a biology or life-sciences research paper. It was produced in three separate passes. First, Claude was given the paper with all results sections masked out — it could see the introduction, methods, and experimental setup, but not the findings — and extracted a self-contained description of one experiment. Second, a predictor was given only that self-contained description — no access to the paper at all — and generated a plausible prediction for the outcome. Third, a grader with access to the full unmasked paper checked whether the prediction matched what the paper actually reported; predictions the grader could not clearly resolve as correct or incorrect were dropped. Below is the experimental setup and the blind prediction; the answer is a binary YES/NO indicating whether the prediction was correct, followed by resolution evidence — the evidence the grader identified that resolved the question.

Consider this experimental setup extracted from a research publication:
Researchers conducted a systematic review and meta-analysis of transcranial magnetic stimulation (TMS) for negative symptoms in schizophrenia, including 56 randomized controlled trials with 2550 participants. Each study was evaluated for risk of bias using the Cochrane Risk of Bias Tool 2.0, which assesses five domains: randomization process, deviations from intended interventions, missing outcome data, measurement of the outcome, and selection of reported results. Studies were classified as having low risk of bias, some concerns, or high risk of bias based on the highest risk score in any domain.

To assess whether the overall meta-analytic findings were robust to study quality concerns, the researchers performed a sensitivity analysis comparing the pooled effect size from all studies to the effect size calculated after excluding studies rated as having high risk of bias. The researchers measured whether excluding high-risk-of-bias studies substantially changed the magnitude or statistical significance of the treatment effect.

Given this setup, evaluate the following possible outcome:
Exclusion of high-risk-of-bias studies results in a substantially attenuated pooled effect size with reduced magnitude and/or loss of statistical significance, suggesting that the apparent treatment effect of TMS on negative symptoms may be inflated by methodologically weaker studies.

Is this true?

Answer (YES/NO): NO